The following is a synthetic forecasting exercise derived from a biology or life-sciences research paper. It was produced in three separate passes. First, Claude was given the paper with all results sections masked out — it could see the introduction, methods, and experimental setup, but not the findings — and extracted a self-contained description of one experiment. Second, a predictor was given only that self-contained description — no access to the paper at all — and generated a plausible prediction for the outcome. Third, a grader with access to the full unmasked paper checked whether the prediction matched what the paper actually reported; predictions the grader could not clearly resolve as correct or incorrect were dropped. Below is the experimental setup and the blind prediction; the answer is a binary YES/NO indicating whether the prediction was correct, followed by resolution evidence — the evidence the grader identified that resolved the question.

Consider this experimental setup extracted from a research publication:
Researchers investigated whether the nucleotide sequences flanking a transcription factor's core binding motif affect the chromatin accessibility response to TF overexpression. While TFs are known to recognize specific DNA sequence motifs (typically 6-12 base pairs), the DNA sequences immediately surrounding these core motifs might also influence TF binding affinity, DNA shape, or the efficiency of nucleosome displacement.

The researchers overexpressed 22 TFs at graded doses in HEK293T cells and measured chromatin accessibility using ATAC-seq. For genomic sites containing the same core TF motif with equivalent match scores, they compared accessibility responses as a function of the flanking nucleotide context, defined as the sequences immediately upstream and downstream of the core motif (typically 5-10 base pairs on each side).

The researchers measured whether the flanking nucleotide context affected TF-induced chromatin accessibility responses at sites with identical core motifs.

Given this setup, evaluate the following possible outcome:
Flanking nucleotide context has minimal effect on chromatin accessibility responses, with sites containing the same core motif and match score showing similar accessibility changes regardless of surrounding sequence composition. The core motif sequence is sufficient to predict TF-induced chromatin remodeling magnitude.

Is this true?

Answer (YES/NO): NO